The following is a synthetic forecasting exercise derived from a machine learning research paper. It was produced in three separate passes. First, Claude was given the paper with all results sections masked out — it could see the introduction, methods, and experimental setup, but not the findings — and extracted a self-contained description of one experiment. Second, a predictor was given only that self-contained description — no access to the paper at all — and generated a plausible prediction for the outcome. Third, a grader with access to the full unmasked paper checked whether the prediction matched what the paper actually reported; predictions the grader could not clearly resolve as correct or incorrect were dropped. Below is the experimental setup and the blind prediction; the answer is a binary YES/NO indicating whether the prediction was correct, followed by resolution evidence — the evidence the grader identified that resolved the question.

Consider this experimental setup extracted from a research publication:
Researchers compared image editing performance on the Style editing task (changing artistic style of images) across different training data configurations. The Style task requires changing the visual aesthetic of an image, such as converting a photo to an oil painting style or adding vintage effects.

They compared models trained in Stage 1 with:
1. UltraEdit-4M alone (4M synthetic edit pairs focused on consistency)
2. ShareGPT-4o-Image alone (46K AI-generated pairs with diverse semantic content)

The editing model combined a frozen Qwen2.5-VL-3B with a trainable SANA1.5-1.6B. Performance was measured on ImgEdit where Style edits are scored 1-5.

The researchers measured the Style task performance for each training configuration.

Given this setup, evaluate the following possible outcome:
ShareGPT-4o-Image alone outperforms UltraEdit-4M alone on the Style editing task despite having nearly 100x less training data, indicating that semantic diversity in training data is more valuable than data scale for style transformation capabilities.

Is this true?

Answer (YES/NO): YES